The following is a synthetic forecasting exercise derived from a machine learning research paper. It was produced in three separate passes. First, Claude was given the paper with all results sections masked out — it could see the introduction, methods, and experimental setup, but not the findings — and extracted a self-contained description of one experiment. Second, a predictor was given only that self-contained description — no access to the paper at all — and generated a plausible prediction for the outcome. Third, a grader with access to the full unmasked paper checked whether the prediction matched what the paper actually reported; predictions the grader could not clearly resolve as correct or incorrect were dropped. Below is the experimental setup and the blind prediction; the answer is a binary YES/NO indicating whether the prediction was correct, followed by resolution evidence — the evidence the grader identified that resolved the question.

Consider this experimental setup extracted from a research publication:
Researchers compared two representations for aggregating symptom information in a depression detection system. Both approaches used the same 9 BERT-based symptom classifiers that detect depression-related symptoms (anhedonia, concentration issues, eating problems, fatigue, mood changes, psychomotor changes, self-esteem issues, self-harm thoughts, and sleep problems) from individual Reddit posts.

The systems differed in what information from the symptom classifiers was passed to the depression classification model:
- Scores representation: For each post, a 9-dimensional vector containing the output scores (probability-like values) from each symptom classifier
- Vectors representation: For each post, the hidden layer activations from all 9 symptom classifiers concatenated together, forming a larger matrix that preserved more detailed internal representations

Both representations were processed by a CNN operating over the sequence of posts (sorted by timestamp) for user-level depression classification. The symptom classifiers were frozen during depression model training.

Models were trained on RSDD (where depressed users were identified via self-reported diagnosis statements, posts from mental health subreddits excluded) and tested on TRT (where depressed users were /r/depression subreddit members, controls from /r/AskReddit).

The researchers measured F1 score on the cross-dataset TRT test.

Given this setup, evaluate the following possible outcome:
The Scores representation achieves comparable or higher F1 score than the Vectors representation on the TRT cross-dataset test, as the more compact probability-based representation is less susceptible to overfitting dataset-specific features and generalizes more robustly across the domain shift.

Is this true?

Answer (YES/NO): NO